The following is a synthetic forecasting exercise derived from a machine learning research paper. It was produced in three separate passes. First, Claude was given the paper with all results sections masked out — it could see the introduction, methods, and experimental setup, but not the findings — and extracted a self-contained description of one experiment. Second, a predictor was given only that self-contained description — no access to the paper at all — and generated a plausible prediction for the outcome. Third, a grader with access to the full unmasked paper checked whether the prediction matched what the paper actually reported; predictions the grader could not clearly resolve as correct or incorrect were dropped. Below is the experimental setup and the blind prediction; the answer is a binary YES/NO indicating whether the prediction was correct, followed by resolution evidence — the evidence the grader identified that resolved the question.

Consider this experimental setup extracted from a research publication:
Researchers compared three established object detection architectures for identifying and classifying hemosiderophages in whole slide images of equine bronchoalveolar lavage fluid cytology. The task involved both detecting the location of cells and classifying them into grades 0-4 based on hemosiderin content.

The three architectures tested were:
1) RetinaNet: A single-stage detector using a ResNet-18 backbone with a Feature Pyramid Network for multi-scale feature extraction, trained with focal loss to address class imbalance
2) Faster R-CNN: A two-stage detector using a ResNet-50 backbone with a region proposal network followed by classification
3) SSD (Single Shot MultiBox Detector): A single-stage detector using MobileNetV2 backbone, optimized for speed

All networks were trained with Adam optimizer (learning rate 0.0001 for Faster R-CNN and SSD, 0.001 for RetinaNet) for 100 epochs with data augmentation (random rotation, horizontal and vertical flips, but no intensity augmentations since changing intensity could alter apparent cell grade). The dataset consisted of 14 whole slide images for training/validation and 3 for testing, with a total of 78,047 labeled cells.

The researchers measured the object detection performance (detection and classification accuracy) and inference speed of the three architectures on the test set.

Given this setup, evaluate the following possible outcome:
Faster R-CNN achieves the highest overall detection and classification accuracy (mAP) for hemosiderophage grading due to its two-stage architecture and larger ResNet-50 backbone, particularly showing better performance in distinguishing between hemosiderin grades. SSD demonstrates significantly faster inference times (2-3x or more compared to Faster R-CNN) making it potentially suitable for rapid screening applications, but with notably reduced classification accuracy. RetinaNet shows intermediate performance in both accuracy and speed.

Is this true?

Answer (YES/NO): NO